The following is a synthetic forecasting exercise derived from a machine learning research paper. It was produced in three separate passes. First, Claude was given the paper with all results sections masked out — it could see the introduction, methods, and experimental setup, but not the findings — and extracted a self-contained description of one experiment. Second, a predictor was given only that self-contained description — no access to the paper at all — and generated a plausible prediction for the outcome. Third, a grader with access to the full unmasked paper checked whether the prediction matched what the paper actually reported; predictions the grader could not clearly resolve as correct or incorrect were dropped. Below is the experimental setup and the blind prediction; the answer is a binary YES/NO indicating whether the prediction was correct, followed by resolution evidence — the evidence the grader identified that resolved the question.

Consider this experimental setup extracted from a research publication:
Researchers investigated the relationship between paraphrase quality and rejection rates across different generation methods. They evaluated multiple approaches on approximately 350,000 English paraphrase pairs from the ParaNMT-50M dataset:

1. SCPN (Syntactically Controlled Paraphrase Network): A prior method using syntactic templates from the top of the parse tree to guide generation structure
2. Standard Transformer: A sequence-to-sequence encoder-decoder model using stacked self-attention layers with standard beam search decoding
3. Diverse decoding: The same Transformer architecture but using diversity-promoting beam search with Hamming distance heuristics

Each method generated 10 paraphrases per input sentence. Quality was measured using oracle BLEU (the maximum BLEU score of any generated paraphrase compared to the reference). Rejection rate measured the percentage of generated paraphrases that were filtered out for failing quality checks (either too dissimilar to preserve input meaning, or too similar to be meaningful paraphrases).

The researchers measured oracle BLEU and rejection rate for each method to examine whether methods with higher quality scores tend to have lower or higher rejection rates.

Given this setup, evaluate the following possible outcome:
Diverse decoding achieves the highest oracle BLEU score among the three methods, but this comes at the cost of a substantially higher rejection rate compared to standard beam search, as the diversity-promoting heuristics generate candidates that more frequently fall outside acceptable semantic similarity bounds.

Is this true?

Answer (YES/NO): NO